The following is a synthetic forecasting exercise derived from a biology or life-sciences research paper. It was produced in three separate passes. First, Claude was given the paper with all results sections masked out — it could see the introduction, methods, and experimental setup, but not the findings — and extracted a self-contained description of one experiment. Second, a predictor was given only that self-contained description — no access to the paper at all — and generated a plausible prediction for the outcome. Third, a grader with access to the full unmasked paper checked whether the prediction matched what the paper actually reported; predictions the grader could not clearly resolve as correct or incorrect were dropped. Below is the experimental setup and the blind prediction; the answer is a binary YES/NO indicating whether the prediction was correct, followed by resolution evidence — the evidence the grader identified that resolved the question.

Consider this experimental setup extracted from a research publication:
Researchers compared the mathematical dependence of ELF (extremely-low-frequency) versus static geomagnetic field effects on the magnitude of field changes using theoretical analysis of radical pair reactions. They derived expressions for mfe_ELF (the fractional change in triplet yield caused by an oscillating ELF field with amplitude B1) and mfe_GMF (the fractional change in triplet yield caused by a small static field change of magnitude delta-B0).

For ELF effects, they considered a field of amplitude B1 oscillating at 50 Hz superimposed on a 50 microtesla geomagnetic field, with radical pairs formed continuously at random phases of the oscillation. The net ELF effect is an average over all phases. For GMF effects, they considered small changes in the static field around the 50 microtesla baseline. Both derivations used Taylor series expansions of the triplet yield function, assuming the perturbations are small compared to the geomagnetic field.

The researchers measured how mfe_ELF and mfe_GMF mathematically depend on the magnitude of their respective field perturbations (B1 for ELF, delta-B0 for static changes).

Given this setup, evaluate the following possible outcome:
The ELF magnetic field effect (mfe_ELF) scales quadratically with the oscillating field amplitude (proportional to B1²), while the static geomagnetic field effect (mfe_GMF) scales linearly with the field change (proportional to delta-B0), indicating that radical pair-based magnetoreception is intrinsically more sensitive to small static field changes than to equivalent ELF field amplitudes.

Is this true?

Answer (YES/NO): YES